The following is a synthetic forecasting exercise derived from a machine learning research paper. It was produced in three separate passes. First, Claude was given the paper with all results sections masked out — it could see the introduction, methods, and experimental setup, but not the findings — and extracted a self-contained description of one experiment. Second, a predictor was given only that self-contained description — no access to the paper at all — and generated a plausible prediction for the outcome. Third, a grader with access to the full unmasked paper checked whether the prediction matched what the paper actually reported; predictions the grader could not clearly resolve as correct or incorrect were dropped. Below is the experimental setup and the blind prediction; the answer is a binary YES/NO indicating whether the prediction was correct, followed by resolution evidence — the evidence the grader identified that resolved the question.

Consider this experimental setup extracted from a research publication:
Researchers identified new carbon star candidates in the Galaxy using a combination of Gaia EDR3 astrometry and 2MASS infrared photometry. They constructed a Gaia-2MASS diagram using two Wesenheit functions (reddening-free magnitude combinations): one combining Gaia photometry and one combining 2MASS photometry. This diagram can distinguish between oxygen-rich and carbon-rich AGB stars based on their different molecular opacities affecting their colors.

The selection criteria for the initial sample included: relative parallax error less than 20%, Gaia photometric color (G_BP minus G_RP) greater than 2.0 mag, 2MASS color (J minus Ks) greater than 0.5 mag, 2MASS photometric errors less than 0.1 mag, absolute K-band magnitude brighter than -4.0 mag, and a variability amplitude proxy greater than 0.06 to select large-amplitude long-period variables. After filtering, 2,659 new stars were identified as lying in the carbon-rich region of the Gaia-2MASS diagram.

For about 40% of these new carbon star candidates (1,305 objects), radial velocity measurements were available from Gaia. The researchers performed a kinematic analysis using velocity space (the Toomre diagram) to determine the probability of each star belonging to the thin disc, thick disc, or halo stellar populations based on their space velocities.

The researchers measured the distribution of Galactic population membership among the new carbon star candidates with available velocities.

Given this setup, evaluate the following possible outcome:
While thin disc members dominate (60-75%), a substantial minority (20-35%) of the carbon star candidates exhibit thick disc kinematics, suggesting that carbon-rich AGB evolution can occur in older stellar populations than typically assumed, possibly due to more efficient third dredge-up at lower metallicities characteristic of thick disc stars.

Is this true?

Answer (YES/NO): NO